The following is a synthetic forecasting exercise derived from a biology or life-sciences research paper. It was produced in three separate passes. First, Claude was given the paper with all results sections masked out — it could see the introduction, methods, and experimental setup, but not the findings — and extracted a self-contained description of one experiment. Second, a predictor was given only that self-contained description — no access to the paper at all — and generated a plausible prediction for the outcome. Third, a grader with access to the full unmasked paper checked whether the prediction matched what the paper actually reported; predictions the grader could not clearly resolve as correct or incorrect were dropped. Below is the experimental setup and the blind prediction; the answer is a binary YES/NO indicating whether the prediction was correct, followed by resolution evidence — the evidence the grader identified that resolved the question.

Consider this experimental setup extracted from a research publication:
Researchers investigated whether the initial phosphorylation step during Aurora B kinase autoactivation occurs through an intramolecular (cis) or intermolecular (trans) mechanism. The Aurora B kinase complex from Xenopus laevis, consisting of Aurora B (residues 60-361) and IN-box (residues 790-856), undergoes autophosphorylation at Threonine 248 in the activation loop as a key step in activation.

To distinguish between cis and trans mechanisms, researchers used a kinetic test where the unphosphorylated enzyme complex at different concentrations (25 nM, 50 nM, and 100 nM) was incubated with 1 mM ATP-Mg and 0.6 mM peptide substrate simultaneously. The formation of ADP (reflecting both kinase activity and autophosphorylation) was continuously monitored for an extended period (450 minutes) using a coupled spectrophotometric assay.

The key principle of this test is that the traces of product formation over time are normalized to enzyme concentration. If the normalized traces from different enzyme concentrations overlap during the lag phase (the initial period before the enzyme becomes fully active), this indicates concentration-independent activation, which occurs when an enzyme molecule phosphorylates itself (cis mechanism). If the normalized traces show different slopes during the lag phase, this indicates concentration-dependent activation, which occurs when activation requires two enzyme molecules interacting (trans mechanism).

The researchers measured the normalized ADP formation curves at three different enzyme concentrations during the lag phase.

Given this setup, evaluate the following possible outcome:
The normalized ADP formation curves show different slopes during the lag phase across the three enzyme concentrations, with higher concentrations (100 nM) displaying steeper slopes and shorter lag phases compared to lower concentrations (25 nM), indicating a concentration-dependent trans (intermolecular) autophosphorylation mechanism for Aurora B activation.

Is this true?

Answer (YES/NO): NO